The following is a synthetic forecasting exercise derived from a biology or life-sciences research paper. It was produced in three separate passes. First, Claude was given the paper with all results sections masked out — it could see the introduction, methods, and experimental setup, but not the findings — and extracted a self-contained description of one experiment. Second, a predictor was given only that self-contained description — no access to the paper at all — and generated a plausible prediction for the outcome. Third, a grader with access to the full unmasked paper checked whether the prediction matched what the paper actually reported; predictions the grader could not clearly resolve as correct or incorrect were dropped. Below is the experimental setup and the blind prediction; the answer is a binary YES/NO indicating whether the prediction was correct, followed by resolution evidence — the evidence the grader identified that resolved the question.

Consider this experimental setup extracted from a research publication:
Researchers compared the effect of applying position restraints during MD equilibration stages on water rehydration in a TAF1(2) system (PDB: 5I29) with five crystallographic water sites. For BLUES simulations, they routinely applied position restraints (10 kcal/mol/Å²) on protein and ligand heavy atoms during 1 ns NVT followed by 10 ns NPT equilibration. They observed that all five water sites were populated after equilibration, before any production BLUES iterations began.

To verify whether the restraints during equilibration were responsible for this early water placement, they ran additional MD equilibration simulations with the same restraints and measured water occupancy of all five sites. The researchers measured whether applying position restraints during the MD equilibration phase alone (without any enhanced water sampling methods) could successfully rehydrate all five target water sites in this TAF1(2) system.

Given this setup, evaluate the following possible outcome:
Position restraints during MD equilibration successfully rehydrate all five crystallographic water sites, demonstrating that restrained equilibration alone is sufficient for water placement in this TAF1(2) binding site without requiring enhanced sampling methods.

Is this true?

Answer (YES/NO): YES